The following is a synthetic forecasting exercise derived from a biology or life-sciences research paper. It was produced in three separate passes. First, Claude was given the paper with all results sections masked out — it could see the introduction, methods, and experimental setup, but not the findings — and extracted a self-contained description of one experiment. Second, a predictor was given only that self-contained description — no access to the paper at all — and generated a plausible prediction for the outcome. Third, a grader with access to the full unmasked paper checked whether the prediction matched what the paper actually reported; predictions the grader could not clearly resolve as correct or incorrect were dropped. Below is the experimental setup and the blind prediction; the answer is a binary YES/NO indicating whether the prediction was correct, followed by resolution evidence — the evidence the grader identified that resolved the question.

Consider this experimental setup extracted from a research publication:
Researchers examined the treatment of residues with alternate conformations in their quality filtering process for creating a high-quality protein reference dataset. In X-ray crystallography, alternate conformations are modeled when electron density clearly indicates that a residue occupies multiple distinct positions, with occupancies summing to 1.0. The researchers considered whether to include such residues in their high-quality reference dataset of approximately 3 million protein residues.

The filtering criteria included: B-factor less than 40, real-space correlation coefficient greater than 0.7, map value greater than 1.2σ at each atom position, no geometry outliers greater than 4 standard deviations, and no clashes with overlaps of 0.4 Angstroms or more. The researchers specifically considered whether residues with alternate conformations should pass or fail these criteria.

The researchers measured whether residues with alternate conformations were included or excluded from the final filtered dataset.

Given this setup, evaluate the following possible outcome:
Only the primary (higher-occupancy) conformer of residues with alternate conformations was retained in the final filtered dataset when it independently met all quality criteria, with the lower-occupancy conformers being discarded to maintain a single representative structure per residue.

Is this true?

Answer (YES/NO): NO